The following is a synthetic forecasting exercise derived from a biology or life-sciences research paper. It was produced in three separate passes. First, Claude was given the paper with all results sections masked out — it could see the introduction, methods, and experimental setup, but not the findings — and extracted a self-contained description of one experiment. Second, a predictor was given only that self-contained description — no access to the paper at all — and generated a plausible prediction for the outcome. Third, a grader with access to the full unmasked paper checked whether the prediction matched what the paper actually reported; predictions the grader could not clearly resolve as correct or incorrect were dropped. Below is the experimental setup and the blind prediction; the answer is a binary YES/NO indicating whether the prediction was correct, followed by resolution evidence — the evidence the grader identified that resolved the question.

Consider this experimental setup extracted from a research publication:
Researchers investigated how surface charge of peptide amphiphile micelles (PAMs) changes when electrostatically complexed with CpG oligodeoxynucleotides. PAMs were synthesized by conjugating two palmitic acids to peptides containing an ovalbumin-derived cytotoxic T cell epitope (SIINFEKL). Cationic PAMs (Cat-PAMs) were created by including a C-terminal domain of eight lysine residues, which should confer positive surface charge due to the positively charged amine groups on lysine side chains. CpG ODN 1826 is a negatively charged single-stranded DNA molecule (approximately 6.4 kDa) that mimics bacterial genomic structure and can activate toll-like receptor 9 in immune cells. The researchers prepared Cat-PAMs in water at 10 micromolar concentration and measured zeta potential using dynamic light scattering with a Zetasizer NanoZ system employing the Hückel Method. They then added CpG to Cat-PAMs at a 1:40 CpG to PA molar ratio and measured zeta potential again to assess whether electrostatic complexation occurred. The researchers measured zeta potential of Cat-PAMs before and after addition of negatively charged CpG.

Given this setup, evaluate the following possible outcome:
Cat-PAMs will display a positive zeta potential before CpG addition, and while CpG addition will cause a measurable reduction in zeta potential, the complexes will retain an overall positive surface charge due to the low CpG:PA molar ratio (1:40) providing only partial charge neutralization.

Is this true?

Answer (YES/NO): YES